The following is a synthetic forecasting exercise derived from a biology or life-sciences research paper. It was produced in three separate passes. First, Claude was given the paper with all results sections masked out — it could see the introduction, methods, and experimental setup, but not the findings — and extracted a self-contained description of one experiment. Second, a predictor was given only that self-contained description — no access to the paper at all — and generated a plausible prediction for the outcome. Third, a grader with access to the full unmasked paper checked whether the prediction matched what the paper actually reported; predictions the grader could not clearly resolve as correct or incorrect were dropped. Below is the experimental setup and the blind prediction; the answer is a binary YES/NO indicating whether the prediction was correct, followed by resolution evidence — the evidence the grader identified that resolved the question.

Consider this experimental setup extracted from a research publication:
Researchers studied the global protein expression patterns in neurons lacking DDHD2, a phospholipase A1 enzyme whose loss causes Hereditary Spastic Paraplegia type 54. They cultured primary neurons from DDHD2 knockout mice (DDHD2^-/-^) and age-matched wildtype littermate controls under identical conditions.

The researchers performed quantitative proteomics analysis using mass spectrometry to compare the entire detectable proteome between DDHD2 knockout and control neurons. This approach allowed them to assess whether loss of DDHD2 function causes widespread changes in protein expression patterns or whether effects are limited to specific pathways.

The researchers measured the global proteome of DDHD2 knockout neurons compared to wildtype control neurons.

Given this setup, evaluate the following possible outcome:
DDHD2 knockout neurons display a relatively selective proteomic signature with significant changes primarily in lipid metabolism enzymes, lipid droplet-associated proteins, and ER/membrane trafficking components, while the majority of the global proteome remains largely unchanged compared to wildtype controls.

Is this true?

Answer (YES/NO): NO